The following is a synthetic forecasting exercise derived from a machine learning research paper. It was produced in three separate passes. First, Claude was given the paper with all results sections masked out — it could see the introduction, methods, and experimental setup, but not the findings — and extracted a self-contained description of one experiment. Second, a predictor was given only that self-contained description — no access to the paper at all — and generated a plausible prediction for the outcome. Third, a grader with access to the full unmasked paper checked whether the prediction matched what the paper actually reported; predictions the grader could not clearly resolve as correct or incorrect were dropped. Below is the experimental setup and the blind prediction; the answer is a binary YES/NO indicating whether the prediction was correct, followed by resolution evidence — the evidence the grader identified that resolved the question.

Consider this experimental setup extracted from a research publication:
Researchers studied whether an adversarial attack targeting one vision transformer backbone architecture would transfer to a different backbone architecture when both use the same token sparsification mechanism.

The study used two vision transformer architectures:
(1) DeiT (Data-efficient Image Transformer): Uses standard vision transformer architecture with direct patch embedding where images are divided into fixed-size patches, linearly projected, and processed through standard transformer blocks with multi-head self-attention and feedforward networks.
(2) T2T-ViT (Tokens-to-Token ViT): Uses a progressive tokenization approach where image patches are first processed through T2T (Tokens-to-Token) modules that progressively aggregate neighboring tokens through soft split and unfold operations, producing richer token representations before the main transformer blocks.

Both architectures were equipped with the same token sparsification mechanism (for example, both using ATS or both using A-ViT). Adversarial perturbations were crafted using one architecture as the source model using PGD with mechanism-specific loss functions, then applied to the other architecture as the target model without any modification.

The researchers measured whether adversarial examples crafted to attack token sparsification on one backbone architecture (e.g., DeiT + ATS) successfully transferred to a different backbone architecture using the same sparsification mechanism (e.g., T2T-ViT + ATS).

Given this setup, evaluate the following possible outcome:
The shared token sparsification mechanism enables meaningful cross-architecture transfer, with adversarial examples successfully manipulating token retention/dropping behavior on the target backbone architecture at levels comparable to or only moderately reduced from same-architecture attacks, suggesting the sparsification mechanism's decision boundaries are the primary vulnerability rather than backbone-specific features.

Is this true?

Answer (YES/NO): NO